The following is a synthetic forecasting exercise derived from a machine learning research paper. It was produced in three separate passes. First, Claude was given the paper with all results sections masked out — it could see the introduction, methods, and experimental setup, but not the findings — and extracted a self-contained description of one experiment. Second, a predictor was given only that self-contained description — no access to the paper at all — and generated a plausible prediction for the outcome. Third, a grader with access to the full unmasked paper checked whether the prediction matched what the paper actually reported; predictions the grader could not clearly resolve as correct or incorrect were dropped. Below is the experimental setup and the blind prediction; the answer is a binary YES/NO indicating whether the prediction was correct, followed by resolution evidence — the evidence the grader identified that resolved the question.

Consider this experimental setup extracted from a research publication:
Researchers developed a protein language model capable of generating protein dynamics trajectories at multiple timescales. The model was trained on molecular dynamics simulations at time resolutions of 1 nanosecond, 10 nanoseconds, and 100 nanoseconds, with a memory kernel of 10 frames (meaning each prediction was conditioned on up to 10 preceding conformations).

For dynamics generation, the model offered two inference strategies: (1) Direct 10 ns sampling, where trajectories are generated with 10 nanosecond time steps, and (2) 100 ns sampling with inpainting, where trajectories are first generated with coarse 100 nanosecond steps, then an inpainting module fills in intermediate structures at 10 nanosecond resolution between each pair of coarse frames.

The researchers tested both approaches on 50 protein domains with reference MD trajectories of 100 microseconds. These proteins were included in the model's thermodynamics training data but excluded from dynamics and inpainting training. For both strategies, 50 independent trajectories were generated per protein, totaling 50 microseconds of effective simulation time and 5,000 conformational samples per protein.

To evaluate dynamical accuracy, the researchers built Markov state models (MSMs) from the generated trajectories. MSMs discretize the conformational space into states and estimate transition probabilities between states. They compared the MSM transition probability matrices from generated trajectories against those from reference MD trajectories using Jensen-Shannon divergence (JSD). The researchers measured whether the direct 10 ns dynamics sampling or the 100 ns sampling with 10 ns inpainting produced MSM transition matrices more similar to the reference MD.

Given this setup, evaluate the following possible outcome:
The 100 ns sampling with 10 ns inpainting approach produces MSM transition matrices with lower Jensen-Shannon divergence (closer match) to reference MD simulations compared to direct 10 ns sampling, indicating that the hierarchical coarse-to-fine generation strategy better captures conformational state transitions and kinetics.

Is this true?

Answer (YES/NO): YES